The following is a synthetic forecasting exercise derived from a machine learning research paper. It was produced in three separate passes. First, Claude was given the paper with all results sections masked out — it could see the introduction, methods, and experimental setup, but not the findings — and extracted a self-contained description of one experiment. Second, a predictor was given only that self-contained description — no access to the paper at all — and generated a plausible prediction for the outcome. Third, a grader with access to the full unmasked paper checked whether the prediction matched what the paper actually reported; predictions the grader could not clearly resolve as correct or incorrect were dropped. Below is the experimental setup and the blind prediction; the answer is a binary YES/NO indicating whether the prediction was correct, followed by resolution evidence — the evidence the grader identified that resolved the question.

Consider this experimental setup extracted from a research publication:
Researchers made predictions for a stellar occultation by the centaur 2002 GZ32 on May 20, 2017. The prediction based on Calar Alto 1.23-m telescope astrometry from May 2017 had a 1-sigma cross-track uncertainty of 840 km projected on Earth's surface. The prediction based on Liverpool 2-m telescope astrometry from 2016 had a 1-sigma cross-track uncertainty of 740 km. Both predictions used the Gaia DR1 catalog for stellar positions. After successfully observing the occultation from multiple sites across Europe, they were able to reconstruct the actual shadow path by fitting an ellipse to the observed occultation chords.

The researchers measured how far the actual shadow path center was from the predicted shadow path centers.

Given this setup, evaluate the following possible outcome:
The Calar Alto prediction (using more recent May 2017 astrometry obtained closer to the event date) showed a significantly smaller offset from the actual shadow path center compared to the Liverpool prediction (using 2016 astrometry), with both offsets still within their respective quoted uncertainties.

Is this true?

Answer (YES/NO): NO